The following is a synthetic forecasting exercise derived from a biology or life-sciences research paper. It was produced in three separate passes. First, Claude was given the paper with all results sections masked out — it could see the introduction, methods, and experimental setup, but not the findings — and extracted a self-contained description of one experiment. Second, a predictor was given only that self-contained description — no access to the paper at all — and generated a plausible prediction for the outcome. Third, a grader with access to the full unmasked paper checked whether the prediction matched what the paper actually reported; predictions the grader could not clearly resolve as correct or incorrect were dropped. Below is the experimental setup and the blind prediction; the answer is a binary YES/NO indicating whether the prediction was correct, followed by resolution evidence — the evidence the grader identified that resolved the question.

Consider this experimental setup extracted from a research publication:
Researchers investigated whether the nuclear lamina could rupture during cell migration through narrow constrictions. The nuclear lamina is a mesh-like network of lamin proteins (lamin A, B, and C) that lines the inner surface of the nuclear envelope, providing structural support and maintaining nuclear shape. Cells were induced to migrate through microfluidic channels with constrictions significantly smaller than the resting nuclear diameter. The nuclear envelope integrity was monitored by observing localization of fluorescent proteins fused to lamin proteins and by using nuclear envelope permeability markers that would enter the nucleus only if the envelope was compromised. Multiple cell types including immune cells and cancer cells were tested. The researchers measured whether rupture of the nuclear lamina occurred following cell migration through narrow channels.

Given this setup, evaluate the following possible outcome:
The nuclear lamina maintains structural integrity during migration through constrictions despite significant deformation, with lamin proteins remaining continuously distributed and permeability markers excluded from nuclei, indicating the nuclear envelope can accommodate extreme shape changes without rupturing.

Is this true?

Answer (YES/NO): NO